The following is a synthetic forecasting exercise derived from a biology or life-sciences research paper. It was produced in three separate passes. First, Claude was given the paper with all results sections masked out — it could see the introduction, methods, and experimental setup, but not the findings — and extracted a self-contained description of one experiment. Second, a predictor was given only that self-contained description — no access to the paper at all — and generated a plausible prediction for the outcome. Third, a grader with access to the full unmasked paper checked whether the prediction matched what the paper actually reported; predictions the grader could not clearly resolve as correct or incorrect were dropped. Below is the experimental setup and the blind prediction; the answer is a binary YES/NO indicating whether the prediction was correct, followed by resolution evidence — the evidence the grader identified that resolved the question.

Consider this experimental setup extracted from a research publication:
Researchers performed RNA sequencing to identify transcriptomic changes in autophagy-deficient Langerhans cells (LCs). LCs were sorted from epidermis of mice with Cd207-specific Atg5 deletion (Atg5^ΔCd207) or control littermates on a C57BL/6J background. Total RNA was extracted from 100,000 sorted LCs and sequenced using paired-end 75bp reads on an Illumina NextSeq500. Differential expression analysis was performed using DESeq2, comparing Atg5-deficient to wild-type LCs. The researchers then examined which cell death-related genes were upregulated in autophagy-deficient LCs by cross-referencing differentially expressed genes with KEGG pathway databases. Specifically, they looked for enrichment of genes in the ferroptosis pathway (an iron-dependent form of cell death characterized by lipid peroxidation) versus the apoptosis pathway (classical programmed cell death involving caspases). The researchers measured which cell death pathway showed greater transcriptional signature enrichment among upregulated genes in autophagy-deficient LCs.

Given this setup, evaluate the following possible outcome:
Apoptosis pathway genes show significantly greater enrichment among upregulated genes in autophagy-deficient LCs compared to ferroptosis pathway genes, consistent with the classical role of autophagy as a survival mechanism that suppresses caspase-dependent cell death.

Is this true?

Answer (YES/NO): NO